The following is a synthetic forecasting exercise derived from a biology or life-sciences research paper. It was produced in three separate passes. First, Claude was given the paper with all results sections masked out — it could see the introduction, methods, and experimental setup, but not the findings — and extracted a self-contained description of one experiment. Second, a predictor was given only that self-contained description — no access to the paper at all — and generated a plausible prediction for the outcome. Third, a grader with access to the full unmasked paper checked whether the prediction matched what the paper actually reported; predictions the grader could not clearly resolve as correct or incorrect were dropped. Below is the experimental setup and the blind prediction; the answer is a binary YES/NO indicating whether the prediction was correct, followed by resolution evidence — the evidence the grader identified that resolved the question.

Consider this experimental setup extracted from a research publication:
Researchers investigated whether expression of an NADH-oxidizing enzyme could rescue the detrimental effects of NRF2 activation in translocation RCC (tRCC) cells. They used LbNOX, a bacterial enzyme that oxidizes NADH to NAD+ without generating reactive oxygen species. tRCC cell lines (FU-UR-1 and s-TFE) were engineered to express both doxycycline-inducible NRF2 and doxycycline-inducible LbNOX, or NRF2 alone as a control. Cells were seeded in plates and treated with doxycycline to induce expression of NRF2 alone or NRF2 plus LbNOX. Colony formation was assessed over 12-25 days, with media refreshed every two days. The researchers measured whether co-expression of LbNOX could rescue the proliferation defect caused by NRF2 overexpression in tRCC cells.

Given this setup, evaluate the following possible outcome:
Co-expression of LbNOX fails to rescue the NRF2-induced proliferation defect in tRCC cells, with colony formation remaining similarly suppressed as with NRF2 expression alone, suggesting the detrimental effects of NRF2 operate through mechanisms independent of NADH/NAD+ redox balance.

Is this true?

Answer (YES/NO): NO